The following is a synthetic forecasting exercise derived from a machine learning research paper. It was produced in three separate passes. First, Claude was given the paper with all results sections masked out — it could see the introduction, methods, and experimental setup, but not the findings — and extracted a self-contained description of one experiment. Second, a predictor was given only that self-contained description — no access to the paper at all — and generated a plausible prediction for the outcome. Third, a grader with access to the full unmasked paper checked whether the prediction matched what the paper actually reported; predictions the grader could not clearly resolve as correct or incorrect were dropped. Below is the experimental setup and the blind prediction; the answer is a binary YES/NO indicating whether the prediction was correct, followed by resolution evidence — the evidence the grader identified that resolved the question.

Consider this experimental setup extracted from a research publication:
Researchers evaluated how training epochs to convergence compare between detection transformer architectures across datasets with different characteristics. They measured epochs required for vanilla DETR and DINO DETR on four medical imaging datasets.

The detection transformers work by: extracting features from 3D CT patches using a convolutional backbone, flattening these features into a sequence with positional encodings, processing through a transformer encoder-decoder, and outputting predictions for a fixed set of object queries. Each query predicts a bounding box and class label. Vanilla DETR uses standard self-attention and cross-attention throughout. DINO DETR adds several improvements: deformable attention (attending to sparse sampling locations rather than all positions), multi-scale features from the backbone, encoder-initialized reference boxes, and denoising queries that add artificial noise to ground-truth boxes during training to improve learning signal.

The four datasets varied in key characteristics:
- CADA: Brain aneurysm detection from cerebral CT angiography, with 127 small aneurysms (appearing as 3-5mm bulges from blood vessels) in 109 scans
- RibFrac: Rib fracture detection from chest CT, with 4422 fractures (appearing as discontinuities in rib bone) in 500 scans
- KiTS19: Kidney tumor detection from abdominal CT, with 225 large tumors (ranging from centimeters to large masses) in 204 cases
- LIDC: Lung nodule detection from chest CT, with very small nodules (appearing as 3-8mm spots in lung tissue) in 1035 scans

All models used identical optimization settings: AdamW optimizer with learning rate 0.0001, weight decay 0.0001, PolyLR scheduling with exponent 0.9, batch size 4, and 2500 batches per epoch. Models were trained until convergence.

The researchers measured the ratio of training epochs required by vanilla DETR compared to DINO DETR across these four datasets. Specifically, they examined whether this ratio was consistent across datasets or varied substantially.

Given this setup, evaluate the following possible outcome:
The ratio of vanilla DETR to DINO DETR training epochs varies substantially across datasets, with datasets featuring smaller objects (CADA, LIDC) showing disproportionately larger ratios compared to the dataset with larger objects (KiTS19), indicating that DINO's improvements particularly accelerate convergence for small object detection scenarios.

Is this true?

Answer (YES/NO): NO